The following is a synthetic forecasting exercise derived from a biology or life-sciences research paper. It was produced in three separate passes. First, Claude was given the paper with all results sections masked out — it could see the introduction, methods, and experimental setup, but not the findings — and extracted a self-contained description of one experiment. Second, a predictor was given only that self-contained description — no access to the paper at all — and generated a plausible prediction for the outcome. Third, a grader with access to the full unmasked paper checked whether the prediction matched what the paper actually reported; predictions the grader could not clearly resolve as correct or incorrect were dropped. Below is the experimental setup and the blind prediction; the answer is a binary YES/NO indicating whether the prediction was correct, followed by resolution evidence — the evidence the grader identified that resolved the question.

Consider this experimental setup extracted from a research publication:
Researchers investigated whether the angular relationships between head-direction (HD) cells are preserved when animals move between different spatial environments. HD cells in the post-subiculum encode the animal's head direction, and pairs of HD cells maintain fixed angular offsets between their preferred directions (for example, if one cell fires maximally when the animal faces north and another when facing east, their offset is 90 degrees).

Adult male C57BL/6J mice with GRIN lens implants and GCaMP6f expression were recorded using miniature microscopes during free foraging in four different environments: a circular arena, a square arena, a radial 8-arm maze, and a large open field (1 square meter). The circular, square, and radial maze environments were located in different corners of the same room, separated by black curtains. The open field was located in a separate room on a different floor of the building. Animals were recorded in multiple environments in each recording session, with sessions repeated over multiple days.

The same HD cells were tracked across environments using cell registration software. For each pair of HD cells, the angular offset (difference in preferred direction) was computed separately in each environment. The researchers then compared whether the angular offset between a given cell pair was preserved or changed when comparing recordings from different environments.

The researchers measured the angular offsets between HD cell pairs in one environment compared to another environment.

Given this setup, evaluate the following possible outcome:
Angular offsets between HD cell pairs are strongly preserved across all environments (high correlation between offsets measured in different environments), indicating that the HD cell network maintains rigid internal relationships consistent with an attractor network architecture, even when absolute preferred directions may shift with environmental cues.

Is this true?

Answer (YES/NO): YES